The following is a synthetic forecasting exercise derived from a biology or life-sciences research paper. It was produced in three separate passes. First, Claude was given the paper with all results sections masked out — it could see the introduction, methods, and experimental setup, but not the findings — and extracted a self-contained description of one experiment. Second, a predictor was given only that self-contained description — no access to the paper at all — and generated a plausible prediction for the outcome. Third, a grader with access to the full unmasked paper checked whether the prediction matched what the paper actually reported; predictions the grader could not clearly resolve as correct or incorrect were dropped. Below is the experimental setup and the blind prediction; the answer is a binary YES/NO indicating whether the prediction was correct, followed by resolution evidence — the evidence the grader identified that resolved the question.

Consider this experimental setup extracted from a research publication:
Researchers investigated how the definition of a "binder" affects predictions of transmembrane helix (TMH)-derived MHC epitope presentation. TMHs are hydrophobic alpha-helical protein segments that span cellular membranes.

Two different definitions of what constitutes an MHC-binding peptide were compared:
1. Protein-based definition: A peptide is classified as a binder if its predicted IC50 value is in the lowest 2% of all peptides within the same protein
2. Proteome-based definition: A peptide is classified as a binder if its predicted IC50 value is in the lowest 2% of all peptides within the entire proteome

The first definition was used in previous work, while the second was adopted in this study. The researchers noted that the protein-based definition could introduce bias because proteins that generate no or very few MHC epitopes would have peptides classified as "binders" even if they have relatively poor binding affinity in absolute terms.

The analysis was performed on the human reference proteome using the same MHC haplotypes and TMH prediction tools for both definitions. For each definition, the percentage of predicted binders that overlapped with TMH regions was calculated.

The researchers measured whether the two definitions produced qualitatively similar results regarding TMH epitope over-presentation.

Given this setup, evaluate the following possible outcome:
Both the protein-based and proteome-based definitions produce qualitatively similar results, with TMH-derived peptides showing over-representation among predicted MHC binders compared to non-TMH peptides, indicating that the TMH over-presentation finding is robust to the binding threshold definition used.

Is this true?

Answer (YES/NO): YES